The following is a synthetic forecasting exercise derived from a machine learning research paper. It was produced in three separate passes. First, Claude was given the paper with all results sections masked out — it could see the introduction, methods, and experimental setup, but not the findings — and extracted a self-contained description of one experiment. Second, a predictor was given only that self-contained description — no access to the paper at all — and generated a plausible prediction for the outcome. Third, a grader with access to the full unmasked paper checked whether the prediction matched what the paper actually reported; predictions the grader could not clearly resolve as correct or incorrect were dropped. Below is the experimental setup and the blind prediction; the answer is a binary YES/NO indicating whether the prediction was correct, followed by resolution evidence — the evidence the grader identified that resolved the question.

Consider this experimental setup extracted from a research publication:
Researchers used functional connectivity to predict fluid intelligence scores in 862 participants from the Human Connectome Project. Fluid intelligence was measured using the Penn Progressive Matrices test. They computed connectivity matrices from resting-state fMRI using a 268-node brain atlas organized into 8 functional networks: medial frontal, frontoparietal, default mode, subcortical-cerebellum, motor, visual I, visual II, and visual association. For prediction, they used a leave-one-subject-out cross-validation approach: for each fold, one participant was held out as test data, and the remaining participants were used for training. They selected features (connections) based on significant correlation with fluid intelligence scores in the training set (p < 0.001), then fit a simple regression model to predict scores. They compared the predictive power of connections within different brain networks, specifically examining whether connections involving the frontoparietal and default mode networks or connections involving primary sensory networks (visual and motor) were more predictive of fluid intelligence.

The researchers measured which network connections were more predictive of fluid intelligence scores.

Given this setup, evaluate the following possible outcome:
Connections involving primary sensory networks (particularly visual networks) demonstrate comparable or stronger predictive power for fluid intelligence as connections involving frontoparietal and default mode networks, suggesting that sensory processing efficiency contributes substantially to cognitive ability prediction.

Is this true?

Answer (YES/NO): NO